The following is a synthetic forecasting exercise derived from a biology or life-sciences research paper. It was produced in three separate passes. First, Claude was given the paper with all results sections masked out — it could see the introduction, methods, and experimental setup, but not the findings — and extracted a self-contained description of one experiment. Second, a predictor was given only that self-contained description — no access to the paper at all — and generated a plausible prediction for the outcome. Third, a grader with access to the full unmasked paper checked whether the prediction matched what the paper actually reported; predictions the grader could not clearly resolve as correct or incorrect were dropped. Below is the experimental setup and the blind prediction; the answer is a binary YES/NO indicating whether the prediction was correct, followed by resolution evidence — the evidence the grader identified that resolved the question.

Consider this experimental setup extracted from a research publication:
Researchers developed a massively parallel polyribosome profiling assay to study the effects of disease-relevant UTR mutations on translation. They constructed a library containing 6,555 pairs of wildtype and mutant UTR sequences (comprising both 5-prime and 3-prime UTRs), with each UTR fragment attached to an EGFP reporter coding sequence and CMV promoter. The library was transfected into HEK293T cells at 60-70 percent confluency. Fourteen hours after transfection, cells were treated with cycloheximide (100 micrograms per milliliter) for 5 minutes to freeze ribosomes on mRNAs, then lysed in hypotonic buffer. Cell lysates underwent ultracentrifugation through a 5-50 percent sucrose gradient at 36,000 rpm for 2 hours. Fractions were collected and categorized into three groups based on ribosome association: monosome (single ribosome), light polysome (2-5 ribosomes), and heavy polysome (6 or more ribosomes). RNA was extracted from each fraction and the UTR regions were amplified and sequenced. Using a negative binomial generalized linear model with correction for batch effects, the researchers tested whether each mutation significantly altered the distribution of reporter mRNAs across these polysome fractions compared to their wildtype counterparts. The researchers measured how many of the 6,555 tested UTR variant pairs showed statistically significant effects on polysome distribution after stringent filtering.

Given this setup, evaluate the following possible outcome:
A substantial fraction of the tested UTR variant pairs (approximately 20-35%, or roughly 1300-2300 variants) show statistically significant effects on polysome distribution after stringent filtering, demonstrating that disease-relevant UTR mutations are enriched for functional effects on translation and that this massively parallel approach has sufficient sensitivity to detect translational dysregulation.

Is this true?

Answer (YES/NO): NO